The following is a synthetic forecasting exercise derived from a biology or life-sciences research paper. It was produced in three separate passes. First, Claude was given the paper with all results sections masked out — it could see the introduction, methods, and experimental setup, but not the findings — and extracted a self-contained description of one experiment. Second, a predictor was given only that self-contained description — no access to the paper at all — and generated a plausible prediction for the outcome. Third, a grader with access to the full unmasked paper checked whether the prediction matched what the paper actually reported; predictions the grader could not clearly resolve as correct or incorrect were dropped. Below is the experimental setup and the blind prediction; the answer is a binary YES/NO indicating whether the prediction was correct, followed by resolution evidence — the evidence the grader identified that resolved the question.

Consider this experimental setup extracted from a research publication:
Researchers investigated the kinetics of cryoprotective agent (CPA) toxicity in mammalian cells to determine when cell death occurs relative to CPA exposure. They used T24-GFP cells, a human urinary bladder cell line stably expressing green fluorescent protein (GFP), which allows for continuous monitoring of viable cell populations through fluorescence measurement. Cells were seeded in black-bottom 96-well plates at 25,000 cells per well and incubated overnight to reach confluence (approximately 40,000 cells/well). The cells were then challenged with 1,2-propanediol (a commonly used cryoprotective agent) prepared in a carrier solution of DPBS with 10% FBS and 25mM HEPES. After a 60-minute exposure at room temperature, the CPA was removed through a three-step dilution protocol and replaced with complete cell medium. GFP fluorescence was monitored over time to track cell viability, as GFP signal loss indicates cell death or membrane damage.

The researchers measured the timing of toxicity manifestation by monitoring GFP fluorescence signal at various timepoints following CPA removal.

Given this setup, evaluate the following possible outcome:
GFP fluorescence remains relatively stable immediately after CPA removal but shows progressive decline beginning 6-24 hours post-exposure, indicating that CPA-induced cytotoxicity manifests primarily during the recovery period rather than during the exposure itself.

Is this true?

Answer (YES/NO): NO